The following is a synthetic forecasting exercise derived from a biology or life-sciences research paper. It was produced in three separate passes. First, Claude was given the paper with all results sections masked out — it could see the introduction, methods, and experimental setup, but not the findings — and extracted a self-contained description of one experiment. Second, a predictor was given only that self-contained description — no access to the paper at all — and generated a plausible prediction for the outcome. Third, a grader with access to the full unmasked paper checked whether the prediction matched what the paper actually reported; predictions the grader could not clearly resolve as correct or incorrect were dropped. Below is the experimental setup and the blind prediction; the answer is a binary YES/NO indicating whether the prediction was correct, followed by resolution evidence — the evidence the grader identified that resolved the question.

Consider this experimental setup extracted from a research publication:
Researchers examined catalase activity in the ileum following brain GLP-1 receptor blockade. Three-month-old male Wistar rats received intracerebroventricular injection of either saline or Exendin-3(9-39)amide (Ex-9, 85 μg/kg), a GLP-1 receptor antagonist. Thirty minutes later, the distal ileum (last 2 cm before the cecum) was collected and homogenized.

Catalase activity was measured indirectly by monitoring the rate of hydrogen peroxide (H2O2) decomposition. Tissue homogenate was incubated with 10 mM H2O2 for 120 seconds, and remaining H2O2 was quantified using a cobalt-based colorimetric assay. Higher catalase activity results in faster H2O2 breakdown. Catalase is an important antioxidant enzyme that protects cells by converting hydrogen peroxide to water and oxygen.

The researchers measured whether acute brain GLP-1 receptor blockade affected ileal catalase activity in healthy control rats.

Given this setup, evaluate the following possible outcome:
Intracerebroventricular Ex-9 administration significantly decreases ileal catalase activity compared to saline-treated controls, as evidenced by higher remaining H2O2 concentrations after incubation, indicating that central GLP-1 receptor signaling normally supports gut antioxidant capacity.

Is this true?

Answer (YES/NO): NO